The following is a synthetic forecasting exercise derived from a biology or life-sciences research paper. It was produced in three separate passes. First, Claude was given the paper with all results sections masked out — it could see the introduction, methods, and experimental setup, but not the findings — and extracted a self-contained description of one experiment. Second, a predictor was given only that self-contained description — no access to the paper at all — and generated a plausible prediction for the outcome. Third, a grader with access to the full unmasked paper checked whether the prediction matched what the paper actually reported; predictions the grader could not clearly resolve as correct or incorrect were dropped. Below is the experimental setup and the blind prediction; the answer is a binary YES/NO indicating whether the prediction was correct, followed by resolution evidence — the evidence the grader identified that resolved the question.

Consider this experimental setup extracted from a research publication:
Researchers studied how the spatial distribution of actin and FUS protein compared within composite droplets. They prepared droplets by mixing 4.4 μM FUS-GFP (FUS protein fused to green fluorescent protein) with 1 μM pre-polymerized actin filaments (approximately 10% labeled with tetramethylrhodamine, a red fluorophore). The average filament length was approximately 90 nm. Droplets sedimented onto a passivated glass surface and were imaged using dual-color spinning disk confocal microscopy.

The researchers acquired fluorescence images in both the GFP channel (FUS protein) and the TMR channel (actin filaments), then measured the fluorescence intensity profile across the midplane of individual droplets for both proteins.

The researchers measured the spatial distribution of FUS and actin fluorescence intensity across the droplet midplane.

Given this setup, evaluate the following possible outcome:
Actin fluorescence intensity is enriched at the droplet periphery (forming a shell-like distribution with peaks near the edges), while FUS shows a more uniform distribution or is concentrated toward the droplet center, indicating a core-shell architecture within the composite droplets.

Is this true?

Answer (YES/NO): NO